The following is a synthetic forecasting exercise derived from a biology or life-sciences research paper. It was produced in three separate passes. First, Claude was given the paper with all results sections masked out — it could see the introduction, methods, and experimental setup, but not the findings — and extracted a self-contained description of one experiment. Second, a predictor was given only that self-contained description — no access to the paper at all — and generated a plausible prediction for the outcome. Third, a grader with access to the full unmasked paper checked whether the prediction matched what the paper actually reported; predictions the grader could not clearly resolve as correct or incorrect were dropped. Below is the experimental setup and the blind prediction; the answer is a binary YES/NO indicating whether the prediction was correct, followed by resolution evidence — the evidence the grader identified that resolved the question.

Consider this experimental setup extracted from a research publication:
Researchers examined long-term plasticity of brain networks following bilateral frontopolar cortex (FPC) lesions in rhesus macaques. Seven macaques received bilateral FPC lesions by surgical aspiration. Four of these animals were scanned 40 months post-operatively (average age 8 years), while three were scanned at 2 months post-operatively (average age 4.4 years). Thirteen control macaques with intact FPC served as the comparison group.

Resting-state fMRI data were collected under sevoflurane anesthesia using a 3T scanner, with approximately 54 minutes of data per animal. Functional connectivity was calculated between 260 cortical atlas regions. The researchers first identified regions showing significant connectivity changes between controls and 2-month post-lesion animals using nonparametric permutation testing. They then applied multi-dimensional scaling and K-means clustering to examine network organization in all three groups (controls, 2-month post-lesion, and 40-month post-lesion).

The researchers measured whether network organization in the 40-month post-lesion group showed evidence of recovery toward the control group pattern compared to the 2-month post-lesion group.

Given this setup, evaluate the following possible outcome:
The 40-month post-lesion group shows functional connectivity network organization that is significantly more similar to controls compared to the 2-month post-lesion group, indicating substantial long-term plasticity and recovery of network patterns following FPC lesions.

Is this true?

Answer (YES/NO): NO